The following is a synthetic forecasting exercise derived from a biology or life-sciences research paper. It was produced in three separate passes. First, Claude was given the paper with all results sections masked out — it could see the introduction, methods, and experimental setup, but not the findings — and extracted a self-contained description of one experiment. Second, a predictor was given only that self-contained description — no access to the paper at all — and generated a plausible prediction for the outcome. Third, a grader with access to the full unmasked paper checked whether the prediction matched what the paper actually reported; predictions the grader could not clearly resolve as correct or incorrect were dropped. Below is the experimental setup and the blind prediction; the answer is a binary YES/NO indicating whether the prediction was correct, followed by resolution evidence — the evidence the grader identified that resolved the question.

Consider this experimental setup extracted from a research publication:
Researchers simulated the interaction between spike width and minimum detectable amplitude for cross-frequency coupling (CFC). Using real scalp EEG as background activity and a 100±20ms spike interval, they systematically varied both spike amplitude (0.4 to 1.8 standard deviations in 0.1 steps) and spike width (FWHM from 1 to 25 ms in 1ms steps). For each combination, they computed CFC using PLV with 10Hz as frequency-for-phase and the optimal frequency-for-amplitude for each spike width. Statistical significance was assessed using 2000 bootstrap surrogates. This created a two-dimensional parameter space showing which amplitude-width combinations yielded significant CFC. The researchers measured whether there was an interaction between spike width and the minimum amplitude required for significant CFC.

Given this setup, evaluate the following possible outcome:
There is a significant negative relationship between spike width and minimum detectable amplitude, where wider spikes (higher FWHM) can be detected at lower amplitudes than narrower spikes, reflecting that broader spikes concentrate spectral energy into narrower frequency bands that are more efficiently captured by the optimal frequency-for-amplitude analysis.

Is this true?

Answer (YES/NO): NO